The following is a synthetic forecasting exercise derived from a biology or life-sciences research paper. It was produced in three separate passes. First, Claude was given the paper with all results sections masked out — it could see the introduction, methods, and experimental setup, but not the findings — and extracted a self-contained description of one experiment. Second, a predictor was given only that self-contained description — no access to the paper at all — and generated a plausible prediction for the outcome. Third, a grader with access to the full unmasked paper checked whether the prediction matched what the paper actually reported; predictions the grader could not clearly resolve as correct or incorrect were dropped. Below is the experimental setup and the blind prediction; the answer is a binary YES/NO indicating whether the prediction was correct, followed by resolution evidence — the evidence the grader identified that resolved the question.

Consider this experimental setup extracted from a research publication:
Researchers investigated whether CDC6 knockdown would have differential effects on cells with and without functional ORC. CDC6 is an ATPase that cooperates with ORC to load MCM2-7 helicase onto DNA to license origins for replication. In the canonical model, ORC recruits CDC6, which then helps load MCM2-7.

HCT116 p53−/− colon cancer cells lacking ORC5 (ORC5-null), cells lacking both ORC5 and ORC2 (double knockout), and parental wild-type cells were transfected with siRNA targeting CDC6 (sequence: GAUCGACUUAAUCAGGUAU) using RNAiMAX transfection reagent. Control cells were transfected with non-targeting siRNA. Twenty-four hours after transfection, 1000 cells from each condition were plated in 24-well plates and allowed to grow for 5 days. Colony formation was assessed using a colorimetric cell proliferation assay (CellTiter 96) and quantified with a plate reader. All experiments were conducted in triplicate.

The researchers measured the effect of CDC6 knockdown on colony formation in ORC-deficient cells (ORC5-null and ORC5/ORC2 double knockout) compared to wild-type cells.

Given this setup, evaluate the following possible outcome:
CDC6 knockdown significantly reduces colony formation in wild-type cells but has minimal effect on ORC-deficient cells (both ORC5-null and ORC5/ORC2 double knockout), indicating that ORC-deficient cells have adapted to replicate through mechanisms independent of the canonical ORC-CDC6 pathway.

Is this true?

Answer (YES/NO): NO